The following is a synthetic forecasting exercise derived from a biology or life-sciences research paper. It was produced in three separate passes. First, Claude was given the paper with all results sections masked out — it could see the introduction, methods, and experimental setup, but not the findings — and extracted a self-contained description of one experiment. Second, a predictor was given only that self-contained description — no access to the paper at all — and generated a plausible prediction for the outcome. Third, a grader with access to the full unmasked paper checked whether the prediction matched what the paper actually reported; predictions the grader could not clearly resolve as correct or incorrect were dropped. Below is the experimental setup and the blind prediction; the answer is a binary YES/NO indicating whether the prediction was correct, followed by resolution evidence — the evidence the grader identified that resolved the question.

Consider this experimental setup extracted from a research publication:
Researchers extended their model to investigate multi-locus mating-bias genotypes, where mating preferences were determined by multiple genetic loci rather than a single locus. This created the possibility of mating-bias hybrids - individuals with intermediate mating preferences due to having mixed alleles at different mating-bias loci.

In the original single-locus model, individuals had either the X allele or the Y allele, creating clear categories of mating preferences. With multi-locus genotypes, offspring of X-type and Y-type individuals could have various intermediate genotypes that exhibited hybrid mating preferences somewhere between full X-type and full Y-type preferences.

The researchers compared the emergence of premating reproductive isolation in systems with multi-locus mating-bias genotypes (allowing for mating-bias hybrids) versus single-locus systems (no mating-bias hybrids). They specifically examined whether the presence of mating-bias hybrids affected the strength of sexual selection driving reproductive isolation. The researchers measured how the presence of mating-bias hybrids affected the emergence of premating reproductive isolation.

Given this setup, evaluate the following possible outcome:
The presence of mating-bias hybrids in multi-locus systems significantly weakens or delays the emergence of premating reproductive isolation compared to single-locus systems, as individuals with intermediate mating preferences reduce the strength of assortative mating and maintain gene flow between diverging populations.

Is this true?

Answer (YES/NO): YES